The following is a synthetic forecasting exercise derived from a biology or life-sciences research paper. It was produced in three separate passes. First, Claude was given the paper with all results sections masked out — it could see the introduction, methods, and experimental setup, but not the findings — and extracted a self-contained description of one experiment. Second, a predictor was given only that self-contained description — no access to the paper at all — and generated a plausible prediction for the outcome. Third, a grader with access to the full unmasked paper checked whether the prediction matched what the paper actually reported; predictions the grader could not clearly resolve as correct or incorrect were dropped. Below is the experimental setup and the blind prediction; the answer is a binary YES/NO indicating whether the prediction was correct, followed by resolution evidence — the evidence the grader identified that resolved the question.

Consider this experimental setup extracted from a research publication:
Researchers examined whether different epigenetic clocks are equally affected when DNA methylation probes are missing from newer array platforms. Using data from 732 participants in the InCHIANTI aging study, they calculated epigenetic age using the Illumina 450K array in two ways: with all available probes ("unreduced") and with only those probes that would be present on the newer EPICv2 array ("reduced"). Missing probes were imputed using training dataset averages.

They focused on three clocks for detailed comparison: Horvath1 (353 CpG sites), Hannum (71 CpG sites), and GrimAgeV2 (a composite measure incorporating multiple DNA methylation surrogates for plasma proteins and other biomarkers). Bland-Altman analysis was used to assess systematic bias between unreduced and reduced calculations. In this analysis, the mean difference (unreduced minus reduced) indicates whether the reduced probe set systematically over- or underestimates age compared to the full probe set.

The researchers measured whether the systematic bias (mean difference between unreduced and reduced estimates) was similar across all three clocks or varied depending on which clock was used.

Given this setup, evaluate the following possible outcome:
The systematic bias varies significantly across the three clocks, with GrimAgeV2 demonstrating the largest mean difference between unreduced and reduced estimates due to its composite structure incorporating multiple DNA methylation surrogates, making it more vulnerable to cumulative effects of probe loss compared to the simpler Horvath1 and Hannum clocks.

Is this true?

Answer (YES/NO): NO